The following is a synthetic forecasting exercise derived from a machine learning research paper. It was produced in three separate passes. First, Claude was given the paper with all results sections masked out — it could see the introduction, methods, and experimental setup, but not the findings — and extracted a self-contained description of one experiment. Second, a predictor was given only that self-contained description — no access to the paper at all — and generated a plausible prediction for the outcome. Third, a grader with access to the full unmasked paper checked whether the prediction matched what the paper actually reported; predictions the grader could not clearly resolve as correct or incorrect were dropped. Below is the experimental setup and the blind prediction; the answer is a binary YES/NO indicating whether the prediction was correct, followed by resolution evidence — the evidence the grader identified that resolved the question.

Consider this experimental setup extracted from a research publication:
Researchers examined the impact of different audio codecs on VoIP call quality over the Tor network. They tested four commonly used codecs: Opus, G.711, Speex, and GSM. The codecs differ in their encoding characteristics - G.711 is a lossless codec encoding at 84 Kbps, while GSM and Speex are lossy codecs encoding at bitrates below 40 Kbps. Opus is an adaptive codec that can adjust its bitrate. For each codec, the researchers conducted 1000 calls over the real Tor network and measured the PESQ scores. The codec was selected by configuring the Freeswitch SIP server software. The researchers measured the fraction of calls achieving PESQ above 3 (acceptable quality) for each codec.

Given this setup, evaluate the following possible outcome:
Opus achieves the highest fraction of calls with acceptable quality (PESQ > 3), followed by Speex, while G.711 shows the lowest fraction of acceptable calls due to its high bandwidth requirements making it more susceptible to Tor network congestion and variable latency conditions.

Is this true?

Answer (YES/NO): NO